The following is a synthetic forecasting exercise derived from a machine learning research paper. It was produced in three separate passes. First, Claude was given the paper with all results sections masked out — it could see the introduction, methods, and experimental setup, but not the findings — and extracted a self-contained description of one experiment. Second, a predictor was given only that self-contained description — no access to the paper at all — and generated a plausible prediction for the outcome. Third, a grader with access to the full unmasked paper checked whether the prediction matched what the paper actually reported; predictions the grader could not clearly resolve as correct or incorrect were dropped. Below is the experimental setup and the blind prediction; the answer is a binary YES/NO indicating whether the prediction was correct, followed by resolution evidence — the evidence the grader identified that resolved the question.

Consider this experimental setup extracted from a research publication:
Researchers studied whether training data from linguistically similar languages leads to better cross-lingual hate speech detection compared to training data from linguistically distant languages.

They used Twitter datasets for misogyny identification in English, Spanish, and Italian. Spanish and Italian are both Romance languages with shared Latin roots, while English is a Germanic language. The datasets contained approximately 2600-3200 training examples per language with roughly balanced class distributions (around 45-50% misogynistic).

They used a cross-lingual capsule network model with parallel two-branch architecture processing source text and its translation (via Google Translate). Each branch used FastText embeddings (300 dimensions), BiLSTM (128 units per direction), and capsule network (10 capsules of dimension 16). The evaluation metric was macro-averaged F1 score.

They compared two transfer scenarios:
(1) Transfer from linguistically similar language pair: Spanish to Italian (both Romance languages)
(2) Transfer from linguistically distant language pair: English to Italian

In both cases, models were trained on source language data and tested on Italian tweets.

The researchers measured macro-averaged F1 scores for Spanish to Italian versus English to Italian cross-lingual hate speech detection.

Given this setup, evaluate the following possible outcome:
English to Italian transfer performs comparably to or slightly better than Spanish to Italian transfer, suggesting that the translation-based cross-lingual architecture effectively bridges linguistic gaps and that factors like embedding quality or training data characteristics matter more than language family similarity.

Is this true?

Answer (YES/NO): NO